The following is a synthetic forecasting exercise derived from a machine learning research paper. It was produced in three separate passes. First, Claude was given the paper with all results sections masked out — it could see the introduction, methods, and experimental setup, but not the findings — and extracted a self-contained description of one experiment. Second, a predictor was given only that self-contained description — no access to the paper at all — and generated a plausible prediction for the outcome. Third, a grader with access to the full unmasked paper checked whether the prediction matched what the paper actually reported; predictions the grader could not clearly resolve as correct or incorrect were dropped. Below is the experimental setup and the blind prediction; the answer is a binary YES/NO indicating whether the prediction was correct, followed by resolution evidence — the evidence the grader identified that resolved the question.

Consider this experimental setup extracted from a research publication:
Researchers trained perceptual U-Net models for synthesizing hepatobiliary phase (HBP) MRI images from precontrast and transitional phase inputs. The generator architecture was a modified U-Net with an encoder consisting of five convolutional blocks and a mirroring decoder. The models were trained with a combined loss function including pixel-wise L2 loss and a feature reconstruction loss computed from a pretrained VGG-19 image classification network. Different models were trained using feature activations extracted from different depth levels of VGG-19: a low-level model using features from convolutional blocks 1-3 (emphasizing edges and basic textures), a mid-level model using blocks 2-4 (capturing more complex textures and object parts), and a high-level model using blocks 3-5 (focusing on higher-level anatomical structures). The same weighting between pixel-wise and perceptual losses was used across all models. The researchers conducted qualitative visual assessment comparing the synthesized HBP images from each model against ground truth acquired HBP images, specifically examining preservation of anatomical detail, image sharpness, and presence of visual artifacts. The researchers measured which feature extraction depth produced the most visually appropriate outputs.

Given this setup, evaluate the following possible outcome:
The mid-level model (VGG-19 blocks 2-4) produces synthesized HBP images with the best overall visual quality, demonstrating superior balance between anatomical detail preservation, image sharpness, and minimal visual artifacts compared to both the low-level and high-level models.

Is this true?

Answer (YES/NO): YES